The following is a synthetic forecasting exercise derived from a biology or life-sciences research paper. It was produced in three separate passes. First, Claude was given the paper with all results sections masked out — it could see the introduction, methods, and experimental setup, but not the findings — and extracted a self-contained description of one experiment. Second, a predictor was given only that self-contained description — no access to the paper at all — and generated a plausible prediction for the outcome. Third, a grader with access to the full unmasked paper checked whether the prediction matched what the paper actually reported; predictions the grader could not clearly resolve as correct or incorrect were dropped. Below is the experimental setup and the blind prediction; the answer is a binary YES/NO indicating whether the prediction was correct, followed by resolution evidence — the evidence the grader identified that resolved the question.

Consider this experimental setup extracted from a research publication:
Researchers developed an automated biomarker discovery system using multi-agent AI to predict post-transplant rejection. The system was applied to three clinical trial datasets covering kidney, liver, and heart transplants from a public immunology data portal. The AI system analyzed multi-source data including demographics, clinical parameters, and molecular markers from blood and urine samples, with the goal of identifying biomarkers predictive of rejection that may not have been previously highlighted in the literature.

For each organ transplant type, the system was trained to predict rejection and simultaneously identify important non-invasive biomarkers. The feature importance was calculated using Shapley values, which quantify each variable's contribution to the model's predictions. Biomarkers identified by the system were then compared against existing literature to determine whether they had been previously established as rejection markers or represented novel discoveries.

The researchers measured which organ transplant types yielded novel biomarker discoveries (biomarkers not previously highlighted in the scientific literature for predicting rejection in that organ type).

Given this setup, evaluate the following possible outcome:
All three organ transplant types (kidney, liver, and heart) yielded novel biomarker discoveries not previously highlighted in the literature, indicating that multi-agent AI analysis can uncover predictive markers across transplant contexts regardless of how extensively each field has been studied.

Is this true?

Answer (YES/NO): NO